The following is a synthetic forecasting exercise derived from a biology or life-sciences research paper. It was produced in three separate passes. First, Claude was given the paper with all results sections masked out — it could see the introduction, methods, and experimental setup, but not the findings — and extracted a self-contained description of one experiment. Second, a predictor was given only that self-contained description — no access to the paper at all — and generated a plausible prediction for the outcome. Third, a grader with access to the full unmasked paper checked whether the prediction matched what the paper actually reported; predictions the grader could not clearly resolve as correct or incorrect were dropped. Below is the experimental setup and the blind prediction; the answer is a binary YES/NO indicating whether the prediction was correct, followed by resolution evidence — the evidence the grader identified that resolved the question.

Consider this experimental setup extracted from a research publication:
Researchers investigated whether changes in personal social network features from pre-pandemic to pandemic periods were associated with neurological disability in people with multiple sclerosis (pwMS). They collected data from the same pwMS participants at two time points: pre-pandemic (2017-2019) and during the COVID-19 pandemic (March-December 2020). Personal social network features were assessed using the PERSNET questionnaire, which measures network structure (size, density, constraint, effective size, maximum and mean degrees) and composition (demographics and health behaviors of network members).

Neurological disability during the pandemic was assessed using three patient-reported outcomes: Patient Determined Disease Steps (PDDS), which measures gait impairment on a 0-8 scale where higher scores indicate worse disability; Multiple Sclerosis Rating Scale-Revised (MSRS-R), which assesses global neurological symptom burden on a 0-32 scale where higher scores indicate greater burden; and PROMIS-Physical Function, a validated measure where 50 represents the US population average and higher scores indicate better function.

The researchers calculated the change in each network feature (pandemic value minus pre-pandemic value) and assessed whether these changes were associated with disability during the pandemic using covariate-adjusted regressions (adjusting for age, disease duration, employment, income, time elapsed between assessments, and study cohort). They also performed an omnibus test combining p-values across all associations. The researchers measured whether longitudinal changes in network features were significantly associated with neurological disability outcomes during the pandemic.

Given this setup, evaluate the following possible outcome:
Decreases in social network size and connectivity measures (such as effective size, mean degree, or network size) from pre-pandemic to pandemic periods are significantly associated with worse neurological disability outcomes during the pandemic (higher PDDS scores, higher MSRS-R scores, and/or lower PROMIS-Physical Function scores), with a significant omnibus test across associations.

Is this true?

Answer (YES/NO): NO